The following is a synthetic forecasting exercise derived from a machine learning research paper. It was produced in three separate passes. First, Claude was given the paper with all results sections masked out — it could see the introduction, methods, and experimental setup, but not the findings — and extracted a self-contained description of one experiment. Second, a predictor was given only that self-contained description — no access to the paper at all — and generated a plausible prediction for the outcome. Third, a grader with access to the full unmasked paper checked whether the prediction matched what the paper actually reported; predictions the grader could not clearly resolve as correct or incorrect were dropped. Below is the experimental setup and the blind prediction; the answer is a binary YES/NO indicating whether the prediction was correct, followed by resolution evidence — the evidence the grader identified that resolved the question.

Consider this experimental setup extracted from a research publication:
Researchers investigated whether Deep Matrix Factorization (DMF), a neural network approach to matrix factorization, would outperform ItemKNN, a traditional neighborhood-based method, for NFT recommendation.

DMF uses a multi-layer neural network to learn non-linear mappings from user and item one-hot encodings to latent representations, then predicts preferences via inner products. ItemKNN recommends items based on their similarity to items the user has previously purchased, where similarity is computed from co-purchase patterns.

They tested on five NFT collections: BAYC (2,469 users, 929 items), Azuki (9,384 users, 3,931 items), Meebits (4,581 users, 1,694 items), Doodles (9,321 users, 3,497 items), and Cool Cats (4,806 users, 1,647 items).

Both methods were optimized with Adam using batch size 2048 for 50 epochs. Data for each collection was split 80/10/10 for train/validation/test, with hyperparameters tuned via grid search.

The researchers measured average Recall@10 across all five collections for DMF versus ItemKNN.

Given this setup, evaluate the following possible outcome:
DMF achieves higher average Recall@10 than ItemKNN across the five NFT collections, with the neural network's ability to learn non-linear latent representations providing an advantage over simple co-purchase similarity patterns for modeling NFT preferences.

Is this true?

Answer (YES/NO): NO